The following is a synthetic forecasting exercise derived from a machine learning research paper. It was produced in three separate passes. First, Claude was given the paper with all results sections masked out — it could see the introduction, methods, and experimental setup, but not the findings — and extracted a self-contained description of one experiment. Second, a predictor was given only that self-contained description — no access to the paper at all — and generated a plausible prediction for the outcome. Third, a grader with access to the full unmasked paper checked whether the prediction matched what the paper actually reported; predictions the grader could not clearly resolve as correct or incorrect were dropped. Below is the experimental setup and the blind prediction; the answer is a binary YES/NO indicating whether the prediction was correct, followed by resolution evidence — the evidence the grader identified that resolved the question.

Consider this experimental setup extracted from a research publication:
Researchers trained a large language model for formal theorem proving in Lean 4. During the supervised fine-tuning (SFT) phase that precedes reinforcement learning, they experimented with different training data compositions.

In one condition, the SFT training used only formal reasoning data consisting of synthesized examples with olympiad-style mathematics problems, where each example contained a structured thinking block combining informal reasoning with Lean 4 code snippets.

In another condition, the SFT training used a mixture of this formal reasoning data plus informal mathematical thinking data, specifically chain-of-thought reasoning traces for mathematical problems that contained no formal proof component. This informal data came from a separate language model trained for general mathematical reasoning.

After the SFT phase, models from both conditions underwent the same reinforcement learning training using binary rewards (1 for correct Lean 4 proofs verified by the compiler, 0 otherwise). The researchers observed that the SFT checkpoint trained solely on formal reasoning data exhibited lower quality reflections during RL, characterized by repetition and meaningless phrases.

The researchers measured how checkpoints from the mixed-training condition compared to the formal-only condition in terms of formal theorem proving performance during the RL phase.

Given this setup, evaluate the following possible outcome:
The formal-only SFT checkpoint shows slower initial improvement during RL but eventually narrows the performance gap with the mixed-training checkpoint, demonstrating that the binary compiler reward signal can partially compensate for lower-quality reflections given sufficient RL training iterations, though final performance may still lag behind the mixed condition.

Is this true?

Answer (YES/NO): NO